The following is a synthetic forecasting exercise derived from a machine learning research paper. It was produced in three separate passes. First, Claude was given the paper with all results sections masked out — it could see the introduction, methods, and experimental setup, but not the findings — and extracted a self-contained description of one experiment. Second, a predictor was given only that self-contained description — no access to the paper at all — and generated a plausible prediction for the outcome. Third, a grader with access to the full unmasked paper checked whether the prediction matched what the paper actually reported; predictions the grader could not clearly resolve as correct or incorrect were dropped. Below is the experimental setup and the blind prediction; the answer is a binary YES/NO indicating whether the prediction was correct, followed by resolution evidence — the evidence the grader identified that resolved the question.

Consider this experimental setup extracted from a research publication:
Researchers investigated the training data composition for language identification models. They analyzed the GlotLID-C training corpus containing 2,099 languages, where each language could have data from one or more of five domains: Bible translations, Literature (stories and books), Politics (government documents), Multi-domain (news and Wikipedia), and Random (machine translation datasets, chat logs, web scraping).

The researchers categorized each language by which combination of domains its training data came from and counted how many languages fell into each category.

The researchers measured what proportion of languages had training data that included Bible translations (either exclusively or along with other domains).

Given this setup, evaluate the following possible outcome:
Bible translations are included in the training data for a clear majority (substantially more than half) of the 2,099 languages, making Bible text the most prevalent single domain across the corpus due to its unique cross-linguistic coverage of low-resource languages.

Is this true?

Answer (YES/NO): YES